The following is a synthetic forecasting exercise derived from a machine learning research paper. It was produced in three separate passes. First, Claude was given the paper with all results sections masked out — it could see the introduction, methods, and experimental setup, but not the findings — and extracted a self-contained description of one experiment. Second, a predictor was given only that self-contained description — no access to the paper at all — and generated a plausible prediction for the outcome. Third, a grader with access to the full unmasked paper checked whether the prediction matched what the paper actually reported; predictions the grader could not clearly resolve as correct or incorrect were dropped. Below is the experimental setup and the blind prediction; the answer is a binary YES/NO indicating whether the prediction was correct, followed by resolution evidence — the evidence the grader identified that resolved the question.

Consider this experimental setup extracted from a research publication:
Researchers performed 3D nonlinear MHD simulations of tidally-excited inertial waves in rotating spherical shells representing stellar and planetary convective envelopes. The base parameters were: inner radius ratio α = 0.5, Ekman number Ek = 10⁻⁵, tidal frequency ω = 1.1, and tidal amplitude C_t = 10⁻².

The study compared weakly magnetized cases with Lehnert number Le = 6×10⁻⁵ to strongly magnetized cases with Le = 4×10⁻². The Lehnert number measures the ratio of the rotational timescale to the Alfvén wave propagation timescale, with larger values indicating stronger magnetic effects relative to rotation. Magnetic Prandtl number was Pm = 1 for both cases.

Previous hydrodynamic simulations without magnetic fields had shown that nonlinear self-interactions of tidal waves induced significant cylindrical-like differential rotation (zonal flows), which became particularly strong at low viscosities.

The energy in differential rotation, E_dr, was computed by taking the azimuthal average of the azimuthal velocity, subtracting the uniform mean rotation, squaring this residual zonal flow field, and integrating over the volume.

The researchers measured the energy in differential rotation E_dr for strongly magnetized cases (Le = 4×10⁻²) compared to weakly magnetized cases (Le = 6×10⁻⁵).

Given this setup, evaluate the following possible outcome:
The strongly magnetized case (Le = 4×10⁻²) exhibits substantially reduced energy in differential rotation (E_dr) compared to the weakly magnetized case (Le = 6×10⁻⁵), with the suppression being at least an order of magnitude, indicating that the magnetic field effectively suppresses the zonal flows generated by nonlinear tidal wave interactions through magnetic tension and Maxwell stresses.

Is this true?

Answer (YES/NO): YES